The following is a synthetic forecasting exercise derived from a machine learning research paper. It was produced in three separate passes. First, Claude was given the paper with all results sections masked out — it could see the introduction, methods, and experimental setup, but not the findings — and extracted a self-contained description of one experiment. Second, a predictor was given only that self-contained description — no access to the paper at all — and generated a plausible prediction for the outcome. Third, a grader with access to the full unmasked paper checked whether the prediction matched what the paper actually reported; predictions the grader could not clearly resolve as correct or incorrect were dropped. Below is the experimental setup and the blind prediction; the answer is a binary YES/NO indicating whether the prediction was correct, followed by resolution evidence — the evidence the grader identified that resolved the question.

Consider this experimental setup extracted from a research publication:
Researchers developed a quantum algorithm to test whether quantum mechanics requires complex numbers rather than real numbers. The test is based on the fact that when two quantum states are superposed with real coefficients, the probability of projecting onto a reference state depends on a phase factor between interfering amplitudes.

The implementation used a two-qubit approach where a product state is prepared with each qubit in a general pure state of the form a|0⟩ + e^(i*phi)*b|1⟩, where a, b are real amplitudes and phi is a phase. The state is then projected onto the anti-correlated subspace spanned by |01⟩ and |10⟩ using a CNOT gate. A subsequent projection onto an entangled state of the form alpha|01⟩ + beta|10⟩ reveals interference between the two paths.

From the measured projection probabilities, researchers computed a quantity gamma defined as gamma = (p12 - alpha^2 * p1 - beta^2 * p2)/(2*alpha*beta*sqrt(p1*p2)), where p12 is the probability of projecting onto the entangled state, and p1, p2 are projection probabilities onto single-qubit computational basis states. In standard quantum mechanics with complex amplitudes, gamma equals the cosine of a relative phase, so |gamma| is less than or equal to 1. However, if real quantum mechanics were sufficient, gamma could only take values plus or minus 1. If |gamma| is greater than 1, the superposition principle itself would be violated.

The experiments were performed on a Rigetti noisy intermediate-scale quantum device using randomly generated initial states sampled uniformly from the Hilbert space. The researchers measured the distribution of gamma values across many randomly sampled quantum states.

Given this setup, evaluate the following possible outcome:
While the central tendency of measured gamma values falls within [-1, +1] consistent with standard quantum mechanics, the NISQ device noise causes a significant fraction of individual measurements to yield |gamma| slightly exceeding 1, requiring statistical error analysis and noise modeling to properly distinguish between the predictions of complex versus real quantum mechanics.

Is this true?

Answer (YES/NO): NO